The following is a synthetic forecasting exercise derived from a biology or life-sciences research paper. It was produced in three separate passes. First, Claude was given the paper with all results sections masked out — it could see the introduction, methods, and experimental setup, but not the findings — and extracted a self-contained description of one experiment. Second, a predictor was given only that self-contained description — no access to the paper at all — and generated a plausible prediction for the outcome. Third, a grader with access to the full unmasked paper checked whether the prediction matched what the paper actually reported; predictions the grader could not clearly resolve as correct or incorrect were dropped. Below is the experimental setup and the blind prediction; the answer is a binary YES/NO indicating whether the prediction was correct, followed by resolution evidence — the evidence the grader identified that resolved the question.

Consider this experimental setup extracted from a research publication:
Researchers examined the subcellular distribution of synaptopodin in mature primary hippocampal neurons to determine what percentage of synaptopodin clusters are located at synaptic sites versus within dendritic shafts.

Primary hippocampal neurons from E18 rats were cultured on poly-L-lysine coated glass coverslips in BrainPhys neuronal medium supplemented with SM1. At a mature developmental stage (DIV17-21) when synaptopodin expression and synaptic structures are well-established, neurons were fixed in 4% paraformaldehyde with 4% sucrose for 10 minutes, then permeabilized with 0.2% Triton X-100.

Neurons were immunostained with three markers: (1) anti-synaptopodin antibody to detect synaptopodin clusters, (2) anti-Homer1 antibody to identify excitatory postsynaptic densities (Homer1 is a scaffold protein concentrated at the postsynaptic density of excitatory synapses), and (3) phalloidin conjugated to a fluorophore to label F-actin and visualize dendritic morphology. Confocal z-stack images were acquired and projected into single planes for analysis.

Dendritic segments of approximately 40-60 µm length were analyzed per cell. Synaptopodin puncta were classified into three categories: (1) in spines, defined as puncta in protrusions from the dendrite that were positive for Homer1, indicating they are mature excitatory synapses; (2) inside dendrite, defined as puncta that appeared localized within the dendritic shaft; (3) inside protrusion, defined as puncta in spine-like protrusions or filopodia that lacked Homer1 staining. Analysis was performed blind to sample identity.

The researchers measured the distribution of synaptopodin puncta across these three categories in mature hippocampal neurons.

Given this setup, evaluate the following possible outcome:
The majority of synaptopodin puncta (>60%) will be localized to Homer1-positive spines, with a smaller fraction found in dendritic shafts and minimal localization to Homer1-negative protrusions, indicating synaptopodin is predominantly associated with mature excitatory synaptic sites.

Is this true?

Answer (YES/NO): NO